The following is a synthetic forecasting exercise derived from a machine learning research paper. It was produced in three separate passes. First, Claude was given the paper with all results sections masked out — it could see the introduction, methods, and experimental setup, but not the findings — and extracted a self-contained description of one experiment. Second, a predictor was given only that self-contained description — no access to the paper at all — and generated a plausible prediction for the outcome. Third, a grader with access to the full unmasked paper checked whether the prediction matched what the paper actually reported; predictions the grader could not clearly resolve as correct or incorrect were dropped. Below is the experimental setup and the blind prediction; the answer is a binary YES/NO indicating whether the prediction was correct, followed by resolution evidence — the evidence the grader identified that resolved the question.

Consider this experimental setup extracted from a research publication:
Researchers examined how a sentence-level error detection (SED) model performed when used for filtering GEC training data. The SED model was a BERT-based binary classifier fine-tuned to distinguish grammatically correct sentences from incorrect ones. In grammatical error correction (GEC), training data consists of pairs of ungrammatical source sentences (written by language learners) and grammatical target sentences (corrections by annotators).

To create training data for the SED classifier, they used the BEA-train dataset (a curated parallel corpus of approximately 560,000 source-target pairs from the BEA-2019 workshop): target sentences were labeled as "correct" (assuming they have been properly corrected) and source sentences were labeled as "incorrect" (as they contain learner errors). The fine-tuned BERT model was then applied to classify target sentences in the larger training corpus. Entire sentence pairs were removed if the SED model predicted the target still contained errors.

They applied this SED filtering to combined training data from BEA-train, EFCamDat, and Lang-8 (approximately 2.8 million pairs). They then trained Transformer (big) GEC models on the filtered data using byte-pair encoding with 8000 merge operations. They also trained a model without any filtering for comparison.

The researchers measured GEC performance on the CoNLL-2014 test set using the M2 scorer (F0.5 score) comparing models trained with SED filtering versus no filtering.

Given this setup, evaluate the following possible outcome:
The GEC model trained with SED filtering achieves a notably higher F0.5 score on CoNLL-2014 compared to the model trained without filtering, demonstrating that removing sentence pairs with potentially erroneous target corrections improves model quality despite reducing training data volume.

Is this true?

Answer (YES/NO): NO